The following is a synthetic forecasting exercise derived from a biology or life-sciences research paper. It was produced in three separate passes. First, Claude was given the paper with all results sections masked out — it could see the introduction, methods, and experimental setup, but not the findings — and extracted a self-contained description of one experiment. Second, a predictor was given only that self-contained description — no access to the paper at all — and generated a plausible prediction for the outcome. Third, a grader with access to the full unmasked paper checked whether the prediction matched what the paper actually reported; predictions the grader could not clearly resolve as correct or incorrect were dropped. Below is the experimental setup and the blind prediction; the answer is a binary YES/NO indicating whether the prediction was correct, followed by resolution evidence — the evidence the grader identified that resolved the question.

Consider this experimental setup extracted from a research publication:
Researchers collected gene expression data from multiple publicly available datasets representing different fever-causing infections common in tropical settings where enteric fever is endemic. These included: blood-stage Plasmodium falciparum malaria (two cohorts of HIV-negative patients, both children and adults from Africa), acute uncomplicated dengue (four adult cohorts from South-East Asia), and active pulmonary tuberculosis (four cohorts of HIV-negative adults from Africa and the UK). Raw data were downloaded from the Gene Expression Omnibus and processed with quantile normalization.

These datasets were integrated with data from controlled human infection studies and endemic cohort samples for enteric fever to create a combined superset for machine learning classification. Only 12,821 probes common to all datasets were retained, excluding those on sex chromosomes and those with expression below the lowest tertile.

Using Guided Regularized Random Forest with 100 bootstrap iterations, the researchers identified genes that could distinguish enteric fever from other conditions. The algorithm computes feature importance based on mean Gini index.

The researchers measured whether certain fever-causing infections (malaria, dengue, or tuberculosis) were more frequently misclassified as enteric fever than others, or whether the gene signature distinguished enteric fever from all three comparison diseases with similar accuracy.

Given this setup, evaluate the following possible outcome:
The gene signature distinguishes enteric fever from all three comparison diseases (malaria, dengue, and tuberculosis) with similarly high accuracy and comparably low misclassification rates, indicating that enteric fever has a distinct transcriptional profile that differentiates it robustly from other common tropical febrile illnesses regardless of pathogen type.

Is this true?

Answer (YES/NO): NO